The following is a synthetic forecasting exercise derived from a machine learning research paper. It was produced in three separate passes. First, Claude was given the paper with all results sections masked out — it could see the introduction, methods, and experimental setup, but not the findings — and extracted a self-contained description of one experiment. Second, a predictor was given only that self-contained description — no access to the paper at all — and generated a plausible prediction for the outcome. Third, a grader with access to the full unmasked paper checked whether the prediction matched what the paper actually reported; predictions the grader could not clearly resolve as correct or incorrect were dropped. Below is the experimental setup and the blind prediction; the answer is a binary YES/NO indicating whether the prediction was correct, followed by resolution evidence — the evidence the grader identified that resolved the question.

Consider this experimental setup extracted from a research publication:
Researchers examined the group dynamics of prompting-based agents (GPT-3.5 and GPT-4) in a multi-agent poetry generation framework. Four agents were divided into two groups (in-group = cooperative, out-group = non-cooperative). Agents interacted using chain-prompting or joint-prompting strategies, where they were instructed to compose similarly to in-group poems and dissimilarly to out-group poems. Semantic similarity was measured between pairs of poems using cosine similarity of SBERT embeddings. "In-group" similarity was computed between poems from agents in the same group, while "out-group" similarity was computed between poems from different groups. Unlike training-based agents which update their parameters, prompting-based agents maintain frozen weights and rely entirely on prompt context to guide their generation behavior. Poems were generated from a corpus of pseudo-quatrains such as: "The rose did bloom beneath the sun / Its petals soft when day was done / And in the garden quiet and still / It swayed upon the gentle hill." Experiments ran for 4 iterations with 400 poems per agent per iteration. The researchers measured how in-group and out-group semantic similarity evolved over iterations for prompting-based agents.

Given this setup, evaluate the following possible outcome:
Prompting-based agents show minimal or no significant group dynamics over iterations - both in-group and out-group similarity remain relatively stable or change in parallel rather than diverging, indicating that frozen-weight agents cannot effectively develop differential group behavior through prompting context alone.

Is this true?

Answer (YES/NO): YES